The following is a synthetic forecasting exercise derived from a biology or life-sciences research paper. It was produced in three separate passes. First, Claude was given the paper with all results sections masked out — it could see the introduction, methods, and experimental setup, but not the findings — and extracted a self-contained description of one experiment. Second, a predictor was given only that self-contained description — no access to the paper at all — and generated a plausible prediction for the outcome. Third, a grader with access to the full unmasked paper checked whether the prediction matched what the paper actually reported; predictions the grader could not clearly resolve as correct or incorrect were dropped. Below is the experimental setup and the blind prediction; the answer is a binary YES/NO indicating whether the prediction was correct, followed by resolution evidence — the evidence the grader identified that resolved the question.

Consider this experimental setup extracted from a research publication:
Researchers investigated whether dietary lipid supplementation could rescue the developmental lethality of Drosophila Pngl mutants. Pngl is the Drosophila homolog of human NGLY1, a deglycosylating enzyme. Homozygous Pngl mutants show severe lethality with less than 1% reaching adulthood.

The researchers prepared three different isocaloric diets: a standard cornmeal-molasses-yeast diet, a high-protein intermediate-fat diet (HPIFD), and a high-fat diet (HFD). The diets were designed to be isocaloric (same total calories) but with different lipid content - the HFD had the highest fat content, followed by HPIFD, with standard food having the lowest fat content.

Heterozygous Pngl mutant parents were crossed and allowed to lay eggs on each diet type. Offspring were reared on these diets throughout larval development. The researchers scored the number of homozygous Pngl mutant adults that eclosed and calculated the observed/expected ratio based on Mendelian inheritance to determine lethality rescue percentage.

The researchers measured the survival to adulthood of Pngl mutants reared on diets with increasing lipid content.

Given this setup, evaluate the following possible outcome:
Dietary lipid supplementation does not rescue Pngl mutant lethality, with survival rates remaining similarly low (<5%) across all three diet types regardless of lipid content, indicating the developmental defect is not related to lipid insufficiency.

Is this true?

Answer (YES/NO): NO